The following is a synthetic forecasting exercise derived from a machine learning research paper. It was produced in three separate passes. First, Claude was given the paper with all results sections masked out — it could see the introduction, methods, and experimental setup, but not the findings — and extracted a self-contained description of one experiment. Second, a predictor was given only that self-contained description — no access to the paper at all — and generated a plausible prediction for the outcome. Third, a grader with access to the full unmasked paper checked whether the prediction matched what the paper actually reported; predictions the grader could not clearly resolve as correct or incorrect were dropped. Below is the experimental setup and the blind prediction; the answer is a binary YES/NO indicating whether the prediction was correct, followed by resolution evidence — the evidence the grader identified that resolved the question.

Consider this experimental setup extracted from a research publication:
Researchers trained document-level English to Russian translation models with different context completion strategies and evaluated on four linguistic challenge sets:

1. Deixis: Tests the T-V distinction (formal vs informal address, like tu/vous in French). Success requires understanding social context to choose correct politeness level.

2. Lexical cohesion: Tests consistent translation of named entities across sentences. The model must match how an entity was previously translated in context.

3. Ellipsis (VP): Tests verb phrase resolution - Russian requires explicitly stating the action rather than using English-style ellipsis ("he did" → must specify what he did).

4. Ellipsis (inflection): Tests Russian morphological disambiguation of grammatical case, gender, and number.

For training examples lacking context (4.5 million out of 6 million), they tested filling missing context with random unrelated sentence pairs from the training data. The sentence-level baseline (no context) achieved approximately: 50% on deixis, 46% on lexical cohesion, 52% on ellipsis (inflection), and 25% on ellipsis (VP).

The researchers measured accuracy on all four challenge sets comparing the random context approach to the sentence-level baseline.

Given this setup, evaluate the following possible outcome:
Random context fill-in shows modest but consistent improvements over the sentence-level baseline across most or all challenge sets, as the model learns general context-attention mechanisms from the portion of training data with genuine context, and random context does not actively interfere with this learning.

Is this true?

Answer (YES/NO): NO